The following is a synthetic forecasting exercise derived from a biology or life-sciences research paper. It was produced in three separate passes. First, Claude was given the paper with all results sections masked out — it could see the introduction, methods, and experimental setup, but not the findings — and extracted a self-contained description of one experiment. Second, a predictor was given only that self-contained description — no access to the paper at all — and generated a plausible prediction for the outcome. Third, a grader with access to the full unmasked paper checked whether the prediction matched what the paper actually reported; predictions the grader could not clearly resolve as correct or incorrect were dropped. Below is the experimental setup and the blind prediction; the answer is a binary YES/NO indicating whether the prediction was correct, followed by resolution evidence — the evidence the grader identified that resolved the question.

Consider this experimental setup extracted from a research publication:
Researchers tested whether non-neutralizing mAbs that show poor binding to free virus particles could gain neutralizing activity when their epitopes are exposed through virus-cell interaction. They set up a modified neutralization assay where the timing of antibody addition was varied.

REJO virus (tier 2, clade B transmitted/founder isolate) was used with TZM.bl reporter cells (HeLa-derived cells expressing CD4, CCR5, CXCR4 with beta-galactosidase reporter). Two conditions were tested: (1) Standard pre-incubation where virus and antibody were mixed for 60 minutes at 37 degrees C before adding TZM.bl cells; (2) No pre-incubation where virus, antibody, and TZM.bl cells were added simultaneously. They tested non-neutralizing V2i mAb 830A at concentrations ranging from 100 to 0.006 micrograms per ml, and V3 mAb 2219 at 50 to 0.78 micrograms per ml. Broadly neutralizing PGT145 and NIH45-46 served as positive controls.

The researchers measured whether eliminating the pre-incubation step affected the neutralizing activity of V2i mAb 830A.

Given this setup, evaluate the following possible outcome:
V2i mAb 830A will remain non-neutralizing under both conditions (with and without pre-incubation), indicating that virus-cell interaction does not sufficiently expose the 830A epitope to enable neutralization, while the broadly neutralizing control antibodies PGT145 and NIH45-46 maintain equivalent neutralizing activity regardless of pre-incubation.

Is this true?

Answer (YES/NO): YES